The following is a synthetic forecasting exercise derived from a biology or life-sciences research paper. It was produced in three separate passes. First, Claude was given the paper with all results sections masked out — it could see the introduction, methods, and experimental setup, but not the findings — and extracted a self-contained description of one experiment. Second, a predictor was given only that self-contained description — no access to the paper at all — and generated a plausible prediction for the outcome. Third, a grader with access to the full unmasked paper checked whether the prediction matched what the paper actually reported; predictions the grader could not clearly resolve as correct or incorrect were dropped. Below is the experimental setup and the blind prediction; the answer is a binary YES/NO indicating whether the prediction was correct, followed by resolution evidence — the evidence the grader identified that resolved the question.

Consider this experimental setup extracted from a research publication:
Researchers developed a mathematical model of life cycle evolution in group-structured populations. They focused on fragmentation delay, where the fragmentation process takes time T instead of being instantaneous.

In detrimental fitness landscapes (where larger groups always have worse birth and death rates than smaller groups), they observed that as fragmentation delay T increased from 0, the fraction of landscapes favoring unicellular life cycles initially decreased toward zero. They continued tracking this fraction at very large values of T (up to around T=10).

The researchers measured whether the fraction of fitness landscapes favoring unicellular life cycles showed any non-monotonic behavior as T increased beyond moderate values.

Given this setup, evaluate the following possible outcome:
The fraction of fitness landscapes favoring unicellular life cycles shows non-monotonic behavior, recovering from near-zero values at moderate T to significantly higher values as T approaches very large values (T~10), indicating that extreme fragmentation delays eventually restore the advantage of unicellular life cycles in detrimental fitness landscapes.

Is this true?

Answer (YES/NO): YES